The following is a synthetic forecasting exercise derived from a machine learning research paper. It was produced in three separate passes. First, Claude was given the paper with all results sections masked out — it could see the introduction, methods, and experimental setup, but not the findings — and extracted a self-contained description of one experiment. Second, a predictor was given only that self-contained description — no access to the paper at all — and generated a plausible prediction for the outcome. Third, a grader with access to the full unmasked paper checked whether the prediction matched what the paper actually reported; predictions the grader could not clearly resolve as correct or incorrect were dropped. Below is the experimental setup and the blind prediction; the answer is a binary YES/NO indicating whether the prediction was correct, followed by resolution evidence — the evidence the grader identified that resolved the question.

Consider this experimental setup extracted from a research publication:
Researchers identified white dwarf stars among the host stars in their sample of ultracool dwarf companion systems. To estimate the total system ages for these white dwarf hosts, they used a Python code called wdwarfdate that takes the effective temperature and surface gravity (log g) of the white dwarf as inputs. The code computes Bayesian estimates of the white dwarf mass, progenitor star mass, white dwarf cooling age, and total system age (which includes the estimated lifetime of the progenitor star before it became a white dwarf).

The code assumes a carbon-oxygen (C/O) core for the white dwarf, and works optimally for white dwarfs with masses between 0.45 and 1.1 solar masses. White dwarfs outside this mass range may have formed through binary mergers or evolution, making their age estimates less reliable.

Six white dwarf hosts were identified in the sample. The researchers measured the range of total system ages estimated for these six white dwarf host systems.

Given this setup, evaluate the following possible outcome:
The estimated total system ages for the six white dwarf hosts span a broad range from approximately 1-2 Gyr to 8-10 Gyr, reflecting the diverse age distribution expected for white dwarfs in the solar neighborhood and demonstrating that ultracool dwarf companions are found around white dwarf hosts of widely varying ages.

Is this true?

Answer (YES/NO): NO